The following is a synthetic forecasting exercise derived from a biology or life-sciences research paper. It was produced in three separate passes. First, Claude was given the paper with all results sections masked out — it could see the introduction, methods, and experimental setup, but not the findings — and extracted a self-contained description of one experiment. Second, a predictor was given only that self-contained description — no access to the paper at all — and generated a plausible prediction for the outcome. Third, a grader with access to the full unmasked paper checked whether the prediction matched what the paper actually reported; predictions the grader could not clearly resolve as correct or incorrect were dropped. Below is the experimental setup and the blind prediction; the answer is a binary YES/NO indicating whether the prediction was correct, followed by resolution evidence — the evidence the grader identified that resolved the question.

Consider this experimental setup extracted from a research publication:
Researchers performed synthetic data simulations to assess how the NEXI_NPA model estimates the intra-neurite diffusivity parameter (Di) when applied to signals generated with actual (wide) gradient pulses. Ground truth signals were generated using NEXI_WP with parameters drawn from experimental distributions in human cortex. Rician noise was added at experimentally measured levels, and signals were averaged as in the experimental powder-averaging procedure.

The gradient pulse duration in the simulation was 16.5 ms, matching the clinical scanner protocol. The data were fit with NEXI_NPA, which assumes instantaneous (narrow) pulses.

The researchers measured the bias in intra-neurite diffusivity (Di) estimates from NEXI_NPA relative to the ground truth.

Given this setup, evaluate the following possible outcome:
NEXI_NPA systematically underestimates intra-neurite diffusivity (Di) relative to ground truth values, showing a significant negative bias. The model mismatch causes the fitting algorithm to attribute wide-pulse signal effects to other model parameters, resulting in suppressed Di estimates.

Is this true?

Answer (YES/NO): NO